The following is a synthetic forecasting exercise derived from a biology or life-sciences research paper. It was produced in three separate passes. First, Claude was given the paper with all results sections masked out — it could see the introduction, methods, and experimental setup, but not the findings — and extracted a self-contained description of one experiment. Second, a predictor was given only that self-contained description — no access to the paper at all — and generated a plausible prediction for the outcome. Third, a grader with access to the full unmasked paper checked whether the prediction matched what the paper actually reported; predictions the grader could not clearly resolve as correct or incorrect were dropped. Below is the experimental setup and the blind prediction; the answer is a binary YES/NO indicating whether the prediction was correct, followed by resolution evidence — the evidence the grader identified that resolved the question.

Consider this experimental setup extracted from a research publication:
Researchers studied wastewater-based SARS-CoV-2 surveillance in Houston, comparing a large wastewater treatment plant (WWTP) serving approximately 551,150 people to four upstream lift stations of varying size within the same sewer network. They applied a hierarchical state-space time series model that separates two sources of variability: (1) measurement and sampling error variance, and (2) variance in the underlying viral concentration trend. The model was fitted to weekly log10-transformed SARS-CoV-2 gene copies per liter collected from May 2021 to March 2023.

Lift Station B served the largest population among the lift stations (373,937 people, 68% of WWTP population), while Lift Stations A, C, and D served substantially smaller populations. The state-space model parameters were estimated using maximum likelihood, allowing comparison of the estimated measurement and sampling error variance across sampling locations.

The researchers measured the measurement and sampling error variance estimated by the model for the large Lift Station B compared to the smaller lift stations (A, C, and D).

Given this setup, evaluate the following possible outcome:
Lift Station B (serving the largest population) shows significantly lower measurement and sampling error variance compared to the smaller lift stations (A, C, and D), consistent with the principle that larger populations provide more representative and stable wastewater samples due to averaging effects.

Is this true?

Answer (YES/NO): YES